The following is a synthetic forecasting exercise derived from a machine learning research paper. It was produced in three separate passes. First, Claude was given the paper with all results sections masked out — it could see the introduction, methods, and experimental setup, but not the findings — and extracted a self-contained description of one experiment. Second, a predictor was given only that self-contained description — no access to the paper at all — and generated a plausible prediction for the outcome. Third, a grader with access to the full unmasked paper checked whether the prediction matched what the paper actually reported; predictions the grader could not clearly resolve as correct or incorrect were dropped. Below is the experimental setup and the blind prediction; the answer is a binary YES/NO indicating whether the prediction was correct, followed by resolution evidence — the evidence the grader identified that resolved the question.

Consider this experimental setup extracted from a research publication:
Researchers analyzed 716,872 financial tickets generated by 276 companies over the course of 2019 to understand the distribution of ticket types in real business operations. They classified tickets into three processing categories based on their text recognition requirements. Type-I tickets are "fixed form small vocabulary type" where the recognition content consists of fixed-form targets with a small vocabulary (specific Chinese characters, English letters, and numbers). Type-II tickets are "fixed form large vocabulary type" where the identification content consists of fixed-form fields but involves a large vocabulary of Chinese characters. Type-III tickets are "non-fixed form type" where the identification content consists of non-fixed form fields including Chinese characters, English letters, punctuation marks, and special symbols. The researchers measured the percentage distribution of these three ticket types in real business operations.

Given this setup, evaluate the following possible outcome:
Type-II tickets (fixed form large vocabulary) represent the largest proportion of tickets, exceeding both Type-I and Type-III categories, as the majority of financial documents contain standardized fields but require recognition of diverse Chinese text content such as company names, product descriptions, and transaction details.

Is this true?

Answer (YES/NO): NO